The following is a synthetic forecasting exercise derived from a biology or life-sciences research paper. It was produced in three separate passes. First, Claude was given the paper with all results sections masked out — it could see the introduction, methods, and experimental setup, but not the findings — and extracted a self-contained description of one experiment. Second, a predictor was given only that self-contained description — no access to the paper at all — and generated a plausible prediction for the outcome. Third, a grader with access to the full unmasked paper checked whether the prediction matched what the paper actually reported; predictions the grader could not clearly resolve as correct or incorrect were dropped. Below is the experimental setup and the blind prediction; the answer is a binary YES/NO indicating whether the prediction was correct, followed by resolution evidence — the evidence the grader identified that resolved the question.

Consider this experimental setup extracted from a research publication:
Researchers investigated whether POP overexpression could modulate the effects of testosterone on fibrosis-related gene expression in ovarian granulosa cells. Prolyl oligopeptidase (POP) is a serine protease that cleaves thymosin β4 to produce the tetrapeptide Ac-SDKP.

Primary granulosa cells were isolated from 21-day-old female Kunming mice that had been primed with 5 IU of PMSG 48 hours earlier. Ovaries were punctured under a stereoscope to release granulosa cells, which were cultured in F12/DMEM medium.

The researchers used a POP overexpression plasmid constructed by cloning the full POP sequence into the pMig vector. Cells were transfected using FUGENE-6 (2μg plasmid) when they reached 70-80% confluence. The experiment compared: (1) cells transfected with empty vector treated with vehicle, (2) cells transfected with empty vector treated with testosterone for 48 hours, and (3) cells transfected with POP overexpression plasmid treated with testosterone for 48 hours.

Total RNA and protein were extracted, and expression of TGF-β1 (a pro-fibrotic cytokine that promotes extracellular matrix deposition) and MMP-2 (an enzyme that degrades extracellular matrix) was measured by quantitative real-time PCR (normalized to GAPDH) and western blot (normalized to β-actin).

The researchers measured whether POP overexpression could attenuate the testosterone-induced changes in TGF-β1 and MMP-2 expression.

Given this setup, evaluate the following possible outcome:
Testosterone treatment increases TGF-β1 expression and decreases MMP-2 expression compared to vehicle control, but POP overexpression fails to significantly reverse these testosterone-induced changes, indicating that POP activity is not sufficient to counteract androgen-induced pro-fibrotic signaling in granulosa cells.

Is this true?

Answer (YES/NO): NO